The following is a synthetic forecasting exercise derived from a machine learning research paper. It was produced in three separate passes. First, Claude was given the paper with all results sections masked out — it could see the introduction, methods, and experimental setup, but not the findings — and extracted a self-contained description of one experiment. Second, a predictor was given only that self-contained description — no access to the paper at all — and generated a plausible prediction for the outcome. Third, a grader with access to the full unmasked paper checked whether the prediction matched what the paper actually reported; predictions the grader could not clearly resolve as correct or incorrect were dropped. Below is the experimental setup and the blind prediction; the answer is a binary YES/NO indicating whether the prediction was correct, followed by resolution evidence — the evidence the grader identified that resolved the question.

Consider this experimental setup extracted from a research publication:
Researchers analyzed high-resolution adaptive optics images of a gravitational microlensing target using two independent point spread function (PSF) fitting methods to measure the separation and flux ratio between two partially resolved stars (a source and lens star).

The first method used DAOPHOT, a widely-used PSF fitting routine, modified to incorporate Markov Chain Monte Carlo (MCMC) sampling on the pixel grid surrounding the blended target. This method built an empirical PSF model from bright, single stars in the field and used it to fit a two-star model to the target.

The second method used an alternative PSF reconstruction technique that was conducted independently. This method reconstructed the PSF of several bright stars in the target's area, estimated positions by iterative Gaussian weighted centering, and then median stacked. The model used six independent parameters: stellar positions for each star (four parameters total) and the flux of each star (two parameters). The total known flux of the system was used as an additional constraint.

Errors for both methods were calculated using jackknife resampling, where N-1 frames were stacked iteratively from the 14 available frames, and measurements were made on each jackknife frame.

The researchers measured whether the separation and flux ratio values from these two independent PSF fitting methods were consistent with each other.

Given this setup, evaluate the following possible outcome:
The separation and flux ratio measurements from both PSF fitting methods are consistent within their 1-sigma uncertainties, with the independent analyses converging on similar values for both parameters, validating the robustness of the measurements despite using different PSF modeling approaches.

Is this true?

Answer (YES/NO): YES